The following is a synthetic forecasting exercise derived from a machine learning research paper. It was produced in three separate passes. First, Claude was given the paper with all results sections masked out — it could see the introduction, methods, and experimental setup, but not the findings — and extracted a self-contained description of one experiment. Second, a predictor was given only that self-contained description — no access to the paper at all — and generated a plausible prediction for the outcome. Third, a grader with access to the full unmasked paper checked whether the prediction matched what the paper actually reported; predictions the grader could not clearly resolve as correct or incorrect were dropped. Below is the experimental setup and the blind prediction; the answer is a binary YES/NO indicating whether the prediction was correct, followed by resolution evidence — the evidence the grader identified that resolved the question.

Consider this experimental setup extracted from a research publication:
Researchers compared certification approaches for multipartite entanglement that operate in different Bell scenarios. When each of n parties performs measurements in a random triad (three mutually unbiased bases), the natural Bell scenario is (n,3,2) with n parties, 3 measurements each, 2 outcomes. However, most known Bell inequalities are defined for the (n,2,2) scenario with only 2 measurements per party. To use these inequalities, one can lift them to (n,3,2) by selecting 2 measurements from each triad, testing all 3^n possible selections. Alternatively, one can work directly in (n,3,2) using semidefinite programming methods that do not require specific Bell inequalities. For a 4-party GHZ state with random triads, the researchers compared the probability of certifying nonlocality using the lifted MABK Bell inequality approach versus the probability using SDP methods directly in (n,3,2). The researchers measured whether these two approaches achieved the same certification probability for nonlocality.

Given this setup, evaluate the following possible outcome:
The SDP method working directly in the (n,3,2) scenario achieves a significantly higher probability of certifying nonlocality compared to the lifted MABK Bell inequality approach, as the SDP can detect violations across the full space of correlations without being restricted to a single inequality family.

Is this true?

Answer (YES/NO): NO